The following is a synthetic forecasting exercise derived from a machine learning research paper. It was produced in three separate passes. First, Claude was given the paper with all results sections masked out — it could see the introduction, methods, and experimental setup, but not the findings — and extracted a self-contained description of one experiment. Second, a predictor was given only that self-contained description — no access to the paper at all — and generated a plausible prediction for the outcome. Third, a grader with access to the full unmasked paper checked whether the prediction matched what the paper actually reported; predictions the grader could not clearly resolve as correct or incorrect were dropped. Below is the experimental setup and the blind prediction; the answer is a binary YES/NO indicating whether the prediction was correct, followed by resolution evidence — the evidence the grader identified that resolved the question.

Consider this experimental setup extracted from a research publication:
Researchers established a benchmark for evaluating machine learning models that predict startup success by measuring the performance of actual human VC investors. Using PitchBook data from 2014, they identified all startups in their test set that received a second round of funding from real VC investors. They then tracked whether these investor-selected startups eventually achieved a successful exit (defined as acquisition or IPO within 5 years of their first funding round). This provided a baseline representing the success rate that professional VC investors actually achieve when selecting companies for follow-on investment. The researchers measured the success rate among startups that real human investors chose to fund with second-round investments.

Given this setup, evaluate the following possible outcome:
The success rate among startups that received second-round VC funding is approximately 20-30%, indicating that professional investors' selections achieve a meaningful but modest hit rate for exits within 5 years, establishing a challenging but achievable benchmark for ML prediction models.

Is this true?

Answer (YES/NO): NO